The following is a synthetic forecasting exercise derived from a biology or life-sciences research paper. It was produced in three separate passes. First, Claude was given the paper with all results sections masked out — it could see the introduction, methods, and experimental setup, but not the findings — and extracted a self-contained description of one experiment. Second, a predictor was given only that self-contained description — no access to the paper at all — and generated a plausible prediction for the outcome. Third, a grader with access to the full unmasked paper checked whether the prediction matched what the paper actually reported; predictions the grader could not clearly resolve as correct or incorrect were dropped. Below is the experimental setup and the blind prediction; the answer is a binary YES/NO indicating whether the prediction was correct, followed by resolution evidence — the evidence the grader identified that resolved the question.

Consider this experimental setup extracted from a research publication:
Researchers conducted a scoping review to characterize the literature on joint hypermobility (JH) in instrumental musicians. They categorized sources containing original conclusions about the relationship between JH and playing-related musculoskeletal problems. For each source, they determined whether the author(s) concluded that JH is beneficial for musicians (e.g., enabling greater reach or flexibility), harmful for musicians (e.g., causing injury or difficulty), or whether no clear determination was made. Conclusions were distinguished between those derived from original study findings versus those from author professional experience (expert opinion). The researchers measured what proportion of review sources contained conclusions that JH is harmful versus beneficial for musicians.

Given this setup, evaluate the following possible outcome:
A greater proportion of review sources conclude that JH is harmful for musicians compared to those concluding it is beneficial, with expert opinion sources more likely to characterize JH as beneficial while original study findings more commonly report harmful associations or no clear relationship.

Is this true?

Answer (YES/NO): NO